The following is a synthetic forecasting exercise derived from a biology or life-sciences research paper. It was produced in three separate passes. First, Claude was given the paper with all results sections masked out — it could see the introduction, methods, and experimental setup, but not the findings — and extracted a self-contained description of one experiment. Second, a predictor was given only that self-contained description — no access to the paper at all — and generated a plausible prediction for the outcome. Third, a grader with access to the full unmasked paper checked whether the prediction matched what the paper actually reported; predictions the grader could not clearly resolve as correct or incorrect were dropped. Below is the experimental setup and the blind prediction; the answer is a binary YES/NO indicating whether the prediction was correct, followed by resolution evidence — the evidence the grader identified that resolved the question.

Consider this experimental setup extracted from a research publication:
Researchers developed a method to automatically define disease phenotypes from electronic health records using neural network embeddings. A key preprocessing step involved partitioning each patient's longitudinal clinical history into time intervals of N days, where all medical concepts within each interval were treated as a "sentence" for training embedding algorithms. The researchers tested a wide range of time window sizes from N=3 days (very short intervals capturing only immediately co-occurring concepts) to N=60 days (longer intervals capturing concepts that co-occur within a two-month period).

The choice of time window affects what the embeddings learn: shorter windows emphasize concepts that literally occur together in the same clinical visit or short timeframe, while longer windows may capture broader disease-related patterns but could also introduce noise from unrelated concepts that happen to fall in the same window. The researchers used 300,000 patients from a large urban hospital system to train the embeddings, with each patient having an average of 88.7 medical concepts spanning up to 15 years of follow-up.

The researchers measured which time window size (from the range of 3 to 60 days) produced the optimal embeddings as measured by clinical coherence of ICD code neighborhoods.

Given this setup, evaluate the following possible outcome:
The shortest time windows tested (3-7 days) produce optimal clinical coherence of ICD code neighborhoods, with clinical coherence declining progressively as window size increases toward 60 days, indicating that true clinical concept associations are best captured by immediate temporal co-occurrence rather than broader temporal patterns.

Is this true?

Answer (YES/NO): NO